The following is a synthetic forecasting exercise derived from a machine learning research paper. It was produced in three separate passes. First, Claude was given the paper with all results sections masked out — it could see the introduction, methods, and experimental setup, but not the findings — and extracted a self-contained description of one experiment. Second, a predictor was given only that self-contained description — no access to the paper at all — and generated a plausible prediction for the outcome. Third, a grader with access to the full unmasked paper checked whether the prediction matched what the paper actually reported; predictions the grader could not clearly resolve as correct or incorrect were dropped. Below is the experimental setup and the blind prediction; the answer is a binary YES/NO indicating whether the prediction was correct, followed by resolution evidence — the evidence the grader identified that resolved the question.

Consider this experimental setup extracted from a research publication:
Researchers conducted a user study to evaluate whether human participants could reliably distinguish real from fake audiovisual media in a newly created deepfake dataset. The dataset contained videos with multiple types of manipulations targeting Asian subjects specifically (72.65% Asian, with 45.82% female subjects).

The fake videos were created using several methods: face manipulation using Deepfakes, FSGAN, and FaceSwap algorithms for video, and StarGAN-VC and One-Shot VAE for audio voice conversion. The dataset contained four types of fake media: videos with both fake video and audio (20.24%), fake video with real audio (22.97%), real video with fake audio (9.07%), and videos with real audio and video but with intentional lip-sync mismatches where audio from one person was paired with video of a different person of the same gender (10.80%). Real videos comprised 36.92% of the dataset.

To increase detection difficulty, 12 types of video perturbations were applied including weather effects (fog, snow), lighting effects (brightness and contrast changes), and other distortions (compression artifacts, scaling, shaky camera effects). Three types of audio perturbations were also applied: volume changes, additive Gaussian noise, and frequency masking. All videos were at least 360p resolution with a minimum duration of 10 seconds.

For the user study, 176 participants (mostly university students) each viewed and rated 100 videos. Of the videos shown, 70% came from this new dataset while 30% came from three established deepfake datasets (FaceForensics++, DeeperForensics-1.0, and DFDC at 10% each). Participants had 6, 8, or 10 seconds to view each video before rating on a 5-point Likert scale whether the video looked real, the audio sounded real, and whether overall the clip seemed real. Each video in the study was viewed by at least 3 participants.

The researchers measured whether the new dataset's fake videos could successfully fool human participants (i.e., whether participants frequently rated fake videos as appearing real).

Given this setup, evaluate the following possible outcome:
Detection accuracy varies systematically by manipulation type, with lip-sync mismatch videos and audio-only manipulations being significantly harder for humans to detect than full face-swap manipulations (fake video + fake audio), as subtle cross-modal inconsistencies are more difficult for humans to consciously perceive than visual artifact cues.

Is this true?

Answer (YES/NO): NO